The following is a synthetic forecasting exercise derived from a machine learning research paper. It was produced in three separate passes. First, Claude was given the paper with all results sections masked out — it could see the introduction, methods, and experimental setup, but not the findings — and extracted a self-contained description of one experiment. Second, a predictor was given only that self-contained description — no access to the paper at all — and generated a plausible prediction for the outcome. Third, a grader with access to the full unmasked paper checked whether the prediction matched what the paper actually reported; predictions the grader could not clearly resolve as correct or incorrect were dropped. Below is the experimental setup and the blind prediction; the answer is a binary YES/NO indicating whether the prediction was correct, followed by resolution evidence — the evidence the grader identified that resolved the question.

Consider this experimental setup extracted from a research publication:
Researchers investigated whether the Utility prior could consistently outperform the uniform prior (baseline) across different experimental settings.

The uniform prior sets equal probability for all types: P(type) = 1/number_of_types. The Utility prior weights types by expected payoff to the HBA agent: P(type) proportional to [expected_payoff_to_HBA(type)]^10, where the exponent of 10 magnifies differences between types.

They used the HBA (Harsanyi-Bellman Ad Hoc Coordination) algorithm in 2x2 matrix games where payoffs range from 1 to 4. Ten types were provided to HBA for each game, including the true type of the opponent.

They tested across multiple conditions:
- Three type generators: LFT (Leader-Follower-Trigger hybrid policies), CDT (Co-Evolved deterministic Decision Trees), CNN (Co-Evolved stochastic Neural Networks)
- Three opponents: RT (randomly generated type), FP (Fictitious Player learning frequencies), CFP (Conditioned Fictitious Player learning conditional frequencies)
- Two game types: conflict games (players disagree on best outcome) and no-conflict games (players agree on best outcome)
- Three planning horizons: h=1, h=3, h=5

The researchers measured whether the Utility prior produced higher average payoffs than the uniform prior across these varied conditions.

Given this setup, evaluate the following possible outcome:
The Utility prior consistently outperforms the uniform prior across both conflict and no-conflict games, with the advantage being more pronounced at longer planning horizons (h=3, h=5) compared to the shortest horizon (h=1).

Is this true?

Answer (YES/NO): NO